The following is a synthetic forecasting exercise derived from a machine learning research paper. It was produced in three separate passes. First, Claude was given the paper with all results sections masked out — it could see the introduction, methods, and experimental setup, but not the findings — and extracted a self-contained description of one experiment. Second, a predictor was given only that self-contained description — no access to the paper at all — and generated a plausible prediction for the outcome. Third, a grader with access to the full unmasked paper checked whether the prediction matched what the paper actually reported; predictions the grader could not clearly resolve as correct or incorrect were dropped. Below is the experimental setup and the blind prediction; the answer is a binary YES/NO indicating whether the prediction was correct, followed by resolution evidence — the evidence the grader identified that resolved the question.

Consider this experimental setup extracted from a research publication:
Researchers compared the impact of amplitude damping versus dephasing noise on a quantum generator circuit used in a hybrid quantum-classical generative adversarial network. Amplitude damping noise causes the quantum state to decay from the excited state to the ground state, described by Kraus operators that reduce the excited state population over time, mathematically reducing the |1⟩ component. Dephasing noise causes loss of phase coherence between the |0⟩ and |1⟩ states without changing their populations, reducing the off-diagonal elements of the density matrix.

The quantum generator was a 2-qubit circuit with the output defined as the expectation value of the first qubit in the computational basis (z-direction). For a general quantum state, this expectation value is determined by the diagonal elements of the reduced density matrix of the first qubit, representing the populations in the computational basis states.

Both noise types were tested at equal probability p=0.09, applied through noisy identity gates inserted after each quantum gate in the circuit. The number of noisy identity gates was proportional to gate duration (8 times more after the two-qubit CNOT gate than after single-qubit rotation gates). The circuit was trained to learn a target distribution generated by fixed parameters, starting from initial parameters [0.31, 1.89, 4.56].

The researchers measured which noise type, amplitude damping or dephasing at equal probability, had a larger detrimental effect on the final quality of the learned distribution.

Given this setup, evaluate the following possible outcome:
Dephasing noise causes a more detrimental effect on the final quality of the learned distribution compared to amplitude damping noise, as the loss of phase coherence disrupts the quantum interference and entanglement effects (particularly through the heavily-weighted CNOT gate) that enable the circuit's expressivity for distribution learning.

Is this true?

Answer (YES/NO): YES